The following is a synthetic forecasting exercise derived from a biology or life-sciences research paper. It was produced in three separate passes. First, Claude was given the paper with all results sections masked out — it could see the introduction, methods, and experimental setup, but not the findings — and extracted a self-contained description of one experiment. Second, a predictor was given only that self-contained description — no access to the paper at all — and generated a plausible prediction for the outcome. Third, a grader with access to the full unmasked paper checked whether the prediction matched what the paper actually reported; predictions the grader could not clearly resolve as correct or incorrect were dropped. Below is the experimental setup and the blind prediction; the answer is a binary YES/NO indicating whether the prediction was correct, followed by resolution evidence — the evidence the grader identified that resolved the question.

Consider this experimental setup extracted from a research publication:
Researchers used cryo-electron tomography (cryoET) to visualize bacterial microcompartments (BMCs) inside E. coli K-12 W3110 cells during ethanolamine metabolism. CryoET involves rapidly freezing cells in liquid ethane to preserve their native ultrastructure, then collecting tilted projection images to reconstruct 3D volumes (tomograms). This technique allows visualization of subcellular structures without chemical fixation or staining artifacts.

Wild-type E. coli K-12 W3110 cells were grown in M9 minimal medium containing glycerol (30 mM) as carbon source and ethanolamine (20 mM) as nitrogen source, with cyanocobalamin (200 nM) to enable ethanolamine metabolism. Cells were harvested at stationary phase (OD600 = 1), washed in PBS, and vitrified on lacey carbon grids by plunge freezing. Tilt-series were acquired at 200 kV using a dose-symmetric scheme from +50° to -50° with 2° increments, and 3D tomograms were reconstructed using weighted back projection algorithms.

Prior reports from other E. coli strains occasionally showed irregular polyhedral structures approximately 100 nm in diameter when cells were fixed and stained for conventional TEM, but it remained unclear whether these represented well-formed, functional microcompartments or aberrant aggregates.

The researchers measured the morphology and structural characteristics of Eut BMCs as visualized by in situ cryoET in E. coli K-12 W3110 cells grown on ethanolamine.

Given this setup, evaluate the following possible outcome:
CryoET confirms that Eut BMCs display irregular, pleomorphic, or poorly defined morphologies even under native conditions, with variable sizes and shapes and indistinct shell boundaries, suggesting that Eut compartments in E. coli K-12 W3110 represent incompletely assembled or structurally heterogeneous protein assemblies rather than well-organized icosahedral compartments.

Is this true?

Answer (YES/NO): NO